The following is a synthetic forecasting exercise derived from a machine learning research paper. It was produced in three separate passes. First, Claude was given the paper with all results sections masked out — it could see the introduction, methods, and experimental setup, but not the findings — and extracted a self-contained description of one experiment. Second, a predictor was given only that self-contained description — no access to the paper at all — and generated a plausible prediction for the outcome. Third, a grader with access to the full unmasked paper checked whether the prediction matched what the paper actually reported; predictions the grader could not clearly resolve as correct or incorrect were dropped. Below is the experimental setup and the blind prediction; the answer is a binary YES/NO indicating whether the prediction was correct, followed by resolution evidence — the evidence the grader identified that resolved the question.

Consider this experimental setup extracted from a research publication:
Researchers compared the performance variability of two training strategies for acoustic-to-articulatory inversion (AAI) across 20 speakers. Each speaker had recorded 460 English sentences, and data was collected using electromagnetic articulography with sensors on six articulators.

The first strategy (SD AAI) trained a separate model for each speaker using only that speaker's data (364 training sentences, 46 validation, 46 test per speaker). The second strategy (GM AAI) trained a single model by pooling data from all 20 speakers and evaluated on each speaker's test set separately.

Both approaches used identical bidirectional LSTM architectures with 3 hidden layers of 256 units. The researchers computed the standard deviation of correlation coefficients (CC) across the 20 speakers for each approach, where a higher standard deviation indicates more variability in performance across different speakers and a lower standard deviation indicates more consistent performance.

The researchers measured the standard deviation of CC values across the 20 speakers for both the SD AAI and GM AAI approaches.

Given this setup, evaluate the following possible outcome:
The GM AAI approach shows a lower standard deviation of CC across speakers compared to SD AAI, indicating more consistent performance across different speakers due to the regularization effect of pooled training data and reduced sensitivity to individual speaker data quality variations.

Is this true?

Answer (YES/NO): YES